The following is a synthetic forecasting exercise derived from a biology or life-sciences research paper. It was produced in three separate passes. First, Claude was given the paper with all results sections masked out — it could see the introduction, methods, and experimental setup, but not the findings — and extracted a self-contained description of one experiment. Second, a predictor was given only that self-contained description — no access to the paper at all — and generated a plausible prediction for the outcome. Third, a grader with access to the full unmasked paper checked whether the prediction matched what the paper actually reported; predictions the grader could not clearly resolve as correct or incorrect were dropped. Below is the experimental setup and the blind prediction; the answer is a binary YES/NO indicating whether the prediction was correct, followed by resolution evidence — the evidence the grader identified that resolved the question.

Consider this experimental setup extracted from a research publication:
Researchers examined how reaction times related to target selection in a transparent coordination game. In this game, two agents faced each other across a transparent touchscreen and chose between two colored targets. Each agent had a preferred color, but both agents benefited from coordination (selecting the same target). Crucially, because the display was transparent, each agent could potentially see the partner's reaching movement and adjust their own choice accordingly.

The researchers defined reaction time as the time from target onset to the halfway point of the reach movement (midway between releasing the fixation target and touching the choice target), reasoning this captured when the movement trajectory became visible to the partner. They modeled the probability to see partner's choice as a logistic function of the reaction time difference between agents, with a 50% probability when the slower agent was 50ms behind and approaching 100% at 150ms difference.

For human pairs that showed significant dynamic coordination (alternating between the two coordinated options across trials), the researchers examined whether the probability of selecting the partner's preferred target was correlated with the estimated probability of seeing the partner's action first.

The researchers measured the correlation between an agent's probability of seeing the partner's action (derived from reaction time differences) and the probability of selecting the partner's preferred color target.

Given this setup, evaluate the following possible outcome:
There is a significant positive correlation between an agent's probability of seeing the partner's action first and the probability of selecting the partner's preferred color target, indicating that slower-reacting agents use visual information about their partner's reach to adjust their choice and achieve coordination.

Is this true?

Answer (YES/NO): NO